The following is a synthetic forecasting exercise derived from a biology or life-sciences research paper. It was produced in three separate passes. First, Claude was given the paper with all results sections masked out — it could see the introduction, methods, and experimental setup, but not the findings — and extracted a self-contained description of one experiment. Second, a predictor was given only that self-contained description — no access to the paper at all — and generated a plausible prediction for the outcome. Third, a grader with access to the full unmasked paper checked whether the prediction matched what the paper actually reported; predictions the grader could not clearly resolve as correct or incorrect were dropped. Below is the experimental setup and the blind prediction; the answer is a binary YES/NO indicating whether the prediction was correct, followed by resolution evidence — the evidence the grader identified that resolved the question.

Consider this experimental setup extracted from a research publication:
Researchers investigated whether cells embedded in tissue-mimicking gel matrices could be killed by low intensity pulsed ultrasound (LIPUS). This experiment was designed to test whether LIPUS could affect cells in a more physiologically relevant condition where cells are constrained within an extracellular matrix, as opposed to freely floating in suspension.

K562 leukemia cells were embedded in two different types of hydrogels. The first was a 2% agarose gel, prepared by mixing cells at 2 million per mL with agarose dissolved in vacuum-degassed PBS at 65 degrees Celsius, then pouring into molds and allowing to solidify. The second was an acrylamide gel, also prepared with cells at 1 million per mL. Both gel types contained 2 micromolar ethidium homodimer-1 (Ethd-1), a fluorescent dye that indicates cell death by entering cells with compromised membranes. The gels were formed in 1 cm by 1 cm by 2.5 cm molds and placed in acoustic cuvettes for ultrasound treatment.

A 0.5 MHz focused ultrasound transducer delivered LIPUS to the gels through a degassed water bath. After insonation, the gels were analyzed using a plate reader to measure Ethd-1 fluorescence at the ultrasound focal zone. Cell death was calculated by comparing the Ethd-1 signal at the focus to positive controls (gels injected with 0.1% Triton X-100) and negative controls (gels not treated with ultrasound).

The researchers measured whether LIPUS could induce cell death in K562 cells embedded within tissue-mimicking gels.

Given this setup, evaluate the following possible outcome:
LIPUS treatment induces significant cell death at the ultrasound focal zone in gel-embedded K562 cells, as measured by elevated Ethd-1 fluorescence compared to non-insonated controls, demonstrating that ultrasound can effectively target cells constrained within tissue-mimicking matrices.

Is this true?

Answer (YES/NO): NO